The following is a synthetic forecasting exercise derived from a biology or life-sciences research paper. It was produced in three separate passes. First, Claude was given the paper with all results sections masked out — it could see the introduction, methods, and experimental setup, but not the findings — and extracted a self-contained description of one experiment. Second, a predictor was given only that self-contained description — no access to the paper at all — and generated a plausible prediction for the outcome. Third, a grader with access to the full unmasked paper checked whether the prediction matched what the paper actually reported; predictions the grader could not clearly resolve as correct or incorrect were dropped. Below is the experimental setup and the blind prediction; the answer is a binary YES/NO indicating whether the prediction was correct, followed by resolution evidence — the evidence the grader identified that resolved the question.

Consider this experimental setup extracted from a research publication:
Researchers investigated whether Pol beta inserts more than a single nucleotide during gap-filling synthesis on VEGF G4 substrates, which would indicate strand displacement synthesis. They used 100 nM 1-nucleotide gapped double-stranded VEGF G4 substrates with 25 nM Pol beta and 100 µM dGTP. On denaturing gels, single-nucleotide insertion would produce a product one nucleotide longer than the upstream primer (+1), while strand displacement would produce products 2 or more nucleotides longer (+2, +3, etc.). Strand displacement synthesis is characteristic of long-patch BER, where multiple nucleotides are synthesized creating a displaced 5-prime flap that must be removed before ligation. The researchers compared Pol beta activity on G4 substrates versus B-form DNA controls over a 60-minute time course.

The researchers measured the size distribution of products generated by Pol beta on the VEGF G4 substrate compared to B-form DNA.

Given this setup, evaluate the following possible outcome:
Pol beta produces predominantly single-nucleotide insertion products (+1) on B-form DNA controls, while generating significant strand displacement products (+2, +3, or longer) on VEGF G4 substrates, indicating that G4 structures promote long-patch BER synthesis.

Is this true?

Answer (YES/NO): YES